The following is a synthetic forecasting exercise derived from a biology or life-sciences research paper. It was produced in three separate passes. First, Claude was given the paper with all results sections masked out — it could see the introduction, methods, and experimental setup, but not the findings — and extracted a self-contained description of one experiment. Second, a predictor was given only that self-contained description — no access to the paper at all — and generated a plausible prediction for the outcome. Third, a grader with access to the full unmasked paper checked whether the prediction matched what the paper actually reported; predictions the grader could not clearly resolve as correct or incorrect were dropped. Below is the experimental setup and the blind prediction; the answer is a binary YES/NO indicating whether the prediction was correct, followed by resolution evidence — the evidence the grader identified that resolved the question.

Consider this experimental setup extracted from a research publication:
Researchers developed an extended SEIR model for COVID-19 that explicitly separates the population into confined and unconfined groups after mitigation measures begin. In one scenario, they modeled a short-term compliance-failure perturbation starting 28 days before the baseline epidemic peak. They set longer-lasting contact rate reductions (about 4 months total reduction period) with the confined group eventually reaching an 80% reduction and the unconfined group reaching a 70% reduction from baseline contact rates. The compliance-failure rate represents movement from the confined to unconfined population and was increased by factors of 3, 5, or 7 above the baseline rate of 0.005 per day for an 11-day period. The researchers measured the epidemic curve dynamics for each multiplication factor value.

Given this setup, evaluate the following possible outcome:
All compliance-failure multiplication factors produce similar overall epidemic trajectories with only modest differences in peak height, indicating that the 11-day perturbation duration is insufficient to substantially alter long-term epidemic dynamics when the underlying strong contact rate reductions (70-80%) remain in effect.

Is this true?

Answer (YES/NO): NO